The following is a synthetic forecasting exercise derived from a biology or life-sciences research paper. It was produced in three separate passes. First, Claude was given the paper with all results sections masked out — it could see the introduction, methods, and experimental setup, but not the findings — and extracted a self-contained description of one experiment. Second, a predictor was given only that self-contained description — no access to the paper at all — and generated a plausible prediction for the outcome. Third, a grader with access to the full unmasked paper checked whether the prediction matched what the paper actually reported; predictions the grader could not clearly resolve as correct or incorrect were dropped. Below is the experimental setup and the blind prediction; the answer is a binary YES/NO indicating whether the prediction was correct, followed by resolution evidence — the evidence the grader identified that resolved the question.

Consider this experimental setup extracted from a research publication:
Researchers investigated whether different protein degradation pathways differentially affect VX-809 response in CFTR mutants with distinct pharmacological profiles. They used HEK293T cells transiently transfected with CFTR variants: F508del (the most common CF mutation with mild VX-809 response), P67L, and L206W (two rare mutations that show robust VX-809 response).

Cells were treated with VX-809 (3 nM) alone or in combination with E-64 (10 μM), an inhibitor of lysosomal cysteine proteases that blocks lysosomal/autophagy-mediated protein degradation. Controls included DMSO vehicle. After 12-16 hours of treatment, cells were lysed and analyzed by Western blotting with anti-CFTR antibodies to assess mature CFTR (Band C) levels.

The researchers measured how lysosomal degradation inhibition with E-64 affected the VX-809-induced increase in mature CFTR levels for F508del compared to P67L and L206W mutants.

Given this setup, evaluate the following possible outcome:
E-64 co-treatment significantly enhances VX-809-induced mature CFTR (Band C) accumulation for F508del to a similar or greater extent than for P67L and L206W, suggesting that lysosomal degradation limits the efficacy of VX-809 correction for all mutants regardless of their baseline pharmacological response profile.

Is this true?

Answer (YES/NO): NO